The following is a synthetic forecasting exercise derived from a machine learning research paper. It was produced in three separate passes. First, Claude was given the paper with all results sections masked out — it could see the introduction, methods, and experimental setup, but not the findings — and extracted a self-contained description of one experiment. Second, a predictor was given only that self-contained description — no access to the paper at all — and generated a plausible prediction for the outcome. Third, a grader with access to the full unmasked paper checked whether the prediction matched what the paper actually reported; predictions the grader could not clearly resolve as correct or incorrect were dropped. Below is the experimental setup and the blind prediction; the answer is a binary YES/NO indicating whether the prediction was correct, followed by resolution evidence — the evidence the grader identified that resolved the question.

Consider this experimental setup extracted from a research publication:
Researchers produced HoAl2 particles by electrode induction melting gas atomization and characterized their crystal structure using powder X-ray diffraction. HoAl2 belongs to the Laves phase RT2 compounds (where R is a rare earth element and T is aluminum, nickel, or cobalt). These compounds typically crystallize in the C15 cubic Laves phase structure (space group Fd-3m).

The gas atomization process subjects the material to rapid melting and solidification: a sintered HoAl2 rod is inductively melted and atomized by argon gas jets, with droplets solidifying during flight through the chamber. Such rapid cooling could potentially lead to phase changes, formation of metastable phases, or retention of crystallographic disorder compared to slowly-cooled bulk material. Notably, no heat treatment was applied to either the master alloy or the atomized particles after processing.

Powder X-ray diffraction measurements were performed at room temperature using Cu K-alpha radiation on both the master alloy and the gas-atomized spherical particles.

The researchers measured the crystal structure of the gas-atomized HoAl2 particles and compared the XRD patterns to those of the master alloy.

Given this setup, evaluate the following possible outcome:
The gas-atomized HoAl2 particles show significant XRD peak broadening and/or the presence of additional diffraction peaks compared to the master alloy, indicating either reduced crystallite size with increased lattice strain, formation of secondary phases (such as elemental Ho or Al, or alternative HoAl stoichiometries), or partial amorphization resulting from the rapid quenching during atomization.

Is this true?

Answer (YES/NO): NO